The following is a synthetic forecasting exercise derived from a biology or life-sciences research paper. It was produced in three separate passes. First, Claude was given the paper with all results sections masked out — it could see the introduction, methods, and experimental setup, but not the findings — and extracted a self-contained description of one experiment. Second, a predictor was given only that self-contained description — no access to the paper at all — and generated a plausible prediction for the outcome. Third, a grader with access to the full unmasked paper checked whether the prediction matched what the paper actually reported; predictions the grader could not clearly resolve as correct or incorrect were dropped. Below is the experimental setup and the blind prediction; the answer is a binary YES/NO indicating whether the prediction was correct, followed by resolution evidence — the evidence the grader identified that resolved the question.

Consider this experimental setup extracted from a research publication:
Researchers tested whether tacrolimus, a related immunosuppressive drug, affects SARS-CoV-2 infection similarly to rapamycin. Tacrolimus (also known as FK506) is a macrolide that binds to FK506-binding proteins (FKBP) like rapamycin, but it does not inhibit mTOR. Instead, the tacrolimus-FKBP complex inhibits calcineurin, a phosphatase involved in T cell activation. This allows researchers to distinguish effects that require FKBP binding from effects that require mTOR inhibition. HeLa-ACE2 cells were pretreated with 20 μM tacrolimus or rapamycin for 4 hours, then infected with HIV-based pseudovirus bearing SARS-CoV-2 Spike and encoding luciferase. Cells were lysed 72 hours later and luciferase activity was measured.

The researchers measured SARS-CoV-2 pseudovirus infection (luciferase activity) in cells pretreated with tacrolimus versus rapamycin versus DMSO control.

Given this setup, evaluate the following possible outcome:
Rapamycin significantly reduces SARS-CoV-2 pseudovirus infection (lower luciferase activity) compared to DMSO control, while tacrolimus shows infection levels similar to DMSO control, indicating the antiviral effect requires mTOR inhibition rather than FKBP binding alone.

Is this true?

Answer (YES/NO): NO